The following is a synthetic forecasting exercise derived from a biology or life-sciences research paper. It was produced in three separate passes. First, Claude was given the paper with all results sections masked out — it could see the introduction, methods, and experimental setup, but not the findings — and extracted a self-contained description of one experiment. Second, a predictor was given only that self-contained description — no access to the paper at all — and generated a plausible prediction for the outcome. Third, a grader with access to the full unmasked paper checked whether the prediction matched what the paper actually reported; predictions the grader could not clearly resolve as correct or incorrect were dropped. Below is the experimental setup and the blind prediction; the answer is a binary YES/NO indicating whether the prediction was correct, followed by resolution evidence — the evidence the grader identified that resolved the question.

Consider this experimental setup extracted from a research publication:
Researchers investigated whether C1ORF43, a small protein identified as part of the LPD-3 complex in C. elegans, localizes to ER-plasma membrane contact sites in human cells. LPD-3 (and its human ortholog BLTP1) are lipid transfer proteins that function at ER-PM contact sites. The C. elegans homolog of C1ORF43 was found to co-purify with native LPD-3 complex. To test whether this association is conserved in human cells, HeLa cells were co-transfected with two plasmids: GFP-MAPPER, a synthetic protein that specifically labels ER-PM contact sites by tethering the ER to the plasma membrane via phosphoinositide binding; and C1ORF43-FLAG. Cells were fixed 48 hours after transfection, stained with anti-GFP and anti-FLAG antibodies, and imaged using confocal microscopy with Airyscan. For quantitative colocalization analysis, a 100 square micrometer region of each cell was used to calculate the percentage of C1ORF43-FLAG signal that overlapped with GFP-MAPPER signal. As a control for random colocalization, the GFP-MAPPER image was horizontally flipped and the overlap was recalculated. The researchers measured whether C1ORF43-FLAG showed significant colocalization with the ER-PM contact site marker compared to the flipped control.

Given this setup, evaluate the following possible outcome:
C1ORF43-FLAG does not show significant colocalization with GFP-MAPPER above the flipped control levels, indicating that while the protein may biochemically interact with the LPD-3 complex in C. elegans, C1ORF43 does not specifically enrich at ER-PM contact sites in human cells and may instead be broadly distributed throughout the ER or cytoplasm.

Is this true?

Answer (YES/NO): NO